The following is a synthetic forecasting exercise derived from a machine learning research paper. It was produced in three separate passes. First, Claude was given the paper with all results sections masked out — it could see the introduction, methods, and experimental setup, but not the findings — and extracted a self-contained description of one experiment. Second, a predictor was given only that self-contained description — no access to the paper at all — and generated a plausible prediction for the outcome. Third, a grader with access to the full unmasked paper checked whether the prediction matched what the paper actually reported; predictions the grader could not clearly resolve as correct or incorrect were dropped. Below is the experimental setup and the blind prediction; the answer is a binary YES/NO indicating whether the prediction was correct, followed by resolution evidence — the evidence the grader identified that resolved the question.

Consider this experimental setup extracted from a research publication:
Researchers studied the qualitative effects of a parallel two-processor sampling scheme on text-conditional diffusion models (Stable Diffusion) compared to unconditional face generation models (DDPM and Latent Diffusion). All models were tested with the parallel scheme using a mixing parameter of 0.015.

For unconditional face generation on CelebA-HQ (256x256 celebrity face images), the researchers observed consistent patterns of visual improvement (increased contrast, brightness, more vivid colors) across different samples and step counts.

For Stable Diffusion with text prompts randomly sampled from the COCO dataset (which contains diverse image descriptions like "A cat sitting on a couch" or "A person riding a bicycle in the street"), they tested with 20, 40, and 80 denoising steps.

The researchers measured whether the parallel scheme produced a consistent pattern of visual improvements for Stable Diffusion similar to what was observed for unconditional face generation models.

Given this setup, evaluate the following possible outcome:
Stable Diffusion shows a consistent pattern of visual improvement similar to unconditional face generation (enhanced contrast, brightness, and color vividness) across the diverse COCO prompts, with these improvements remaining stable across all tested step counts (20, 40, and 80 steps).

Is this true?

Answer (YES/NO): NO